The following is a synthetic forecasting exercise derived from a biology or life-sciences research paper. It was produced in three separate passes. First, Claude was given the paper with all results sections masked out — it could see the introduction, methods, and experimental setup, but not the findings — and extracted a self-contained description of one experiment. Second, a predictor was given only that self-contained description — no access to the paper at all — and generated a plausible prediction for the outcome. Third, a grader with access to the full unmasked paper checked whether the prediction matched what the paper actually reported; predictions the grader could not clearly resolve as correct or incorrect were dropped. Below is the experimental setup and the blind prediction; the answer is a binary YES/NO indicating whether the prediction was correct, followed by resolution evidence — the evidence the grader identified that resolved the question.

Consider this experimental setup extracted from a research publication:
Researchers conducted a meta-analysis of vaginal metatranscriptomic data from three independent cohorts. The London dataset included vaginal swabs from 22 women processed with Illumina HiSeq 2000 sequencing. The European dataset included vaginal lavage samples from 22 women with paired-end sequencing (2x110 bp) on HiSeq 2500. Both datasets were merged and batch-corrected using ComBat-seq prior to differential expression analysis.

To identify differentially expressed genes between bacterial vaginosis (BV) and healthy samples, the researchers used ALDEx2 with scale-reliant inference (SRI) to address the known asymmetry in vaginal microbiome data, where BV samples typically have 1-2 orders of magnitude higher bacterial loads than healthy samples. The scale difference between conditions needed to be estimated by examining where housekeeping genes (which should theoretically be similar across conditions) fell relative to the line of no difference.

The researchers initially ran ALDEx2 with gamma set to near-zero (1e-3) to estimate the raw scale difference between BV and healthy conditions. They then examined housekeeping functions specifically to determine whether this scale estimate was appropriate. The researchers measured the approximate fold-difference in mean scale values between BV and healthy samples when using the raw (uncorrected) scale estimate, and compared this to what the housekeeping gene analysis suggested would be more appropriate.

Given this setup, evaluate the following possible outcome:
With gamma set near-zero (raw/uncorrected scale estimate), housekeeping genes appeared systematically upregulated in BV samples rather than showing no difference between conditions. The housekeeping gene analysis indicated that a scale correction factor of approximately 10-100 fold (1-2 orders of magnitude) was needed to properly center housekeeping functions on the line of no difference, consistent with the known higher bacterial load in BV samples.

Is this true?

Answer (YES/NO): NO